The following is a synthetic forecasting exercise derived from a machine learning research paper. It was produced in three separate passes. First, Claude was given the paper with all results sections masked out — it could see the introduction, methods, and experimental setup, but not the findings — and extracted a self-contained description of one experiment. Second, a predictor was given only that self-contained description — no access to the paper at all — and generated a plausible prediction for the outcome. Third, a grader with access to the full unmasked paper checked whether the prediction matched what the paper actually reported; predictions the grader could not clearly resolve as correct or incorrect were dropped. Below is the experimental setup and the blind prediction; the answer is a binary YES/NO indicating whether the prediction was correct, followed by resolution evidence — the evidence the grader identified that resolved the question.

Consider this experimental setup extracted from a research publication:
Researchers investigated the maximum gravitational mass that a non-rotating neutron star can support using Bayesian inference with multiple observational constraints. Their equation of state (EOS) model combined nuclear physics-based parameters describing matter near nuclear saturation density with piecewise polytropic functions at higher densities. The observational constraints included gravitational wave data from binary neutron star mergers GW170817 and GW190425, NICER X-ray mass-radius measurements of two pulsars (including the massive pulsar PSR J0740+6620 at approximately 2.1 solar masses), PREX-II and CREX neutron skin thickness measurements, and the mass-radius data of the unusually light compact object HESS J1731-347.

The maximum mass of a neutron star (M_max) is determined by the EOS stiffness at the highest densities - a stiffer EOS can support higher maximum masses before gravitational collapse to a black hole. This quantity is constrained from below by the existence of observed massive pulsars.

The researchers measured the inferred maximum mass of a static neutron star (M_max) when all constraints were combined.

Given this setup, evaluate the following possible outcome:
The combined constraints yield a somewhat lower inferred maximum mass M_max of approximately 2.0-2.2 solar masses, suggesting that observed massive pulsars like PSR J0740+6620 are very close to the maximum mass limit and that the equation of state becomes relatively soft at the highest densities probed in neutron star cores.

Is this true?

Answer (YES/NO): NO